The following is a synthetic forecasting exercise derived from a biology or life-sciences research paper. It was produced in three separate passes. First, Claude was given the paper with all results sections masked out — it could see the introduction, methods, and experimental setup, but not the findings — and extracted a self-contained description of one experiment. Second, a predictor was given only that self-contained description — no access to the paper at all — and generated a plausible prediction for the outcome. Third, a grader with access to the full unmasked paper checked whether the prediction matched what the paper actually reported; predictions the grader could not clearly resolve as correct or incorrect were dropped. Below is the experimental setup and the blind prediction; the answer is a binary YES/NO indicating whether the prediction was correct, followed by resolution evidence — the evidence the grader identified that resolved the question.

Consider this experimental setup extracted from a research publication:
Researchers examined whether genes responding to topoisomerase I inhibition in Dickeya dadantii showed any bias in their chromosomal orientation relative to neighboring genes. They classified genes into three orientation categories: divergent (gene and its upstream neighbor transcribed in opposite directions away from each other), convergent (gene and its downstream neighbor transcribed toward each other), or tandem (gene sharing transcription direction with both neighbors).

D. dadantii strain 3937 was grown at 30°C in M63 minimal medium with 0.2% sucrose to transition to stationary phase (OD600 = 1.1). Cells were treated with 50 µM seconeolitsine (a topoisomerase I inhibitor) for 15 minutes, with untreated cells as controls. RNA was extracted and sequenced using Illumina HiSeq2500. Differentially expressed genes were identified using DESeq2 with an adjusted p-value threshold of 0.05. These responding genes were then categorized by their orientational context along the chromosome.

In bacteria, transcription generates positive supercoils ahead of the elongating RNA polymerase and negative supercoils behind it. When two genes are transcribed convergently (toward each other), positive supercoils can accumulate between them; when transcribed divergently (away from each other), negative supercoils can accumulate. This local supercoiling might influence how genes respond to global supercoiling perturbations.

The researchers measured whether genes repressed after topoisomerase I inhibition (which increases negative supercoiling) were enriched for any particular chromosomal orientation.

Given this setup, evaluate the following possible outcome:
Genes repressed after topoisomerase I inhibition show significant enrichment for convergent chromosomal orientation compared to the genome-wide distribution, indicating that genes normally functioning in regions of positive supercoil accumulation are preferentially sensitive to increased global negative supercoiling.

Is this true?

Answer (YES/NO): NO